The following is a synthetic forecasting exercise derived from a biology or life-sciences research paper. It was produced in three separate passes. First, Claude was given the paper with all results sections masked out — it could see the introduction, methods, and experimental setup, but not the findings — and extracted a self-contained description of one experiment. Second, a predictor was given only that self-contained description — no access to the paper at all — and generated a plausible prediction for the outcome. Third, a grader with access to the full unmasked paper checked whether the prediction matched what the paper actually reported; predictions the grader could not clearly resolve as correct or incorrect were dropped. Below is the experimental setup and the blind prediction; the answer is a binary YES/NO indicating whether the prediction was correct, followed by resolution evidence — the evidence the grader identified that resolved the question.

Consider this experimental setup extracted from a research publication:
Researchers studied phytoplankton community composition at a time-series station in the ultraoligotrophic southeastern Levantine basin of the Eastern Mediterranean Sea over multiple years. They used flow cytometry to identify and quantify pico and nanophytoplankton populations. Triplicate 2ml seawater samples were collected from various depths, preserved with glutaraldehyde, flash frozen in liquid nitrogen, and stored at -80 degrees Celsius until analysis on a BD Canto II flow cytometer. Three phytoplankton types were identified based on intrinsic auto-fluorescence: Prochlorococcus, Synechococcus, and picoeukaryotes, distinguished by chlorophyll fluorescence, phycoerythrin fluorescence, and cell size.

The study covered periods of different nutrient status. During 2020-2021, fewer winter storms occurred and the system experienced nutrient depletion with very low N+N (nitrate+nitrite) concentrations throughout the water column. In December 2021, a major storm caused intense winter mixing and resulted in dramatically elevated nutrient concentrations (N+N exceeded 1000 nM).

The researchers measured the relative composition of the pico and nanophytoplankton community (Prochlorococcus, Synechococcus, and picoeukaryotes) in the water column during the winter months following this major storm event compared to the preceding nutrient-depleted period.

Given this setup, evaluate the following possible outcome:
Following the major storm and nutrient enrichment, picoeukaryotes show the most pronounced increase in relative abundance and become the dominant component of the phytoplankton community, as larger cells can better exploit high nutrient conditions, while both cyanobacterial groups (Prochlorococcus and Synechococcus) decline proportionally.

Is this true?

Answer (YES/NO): YES